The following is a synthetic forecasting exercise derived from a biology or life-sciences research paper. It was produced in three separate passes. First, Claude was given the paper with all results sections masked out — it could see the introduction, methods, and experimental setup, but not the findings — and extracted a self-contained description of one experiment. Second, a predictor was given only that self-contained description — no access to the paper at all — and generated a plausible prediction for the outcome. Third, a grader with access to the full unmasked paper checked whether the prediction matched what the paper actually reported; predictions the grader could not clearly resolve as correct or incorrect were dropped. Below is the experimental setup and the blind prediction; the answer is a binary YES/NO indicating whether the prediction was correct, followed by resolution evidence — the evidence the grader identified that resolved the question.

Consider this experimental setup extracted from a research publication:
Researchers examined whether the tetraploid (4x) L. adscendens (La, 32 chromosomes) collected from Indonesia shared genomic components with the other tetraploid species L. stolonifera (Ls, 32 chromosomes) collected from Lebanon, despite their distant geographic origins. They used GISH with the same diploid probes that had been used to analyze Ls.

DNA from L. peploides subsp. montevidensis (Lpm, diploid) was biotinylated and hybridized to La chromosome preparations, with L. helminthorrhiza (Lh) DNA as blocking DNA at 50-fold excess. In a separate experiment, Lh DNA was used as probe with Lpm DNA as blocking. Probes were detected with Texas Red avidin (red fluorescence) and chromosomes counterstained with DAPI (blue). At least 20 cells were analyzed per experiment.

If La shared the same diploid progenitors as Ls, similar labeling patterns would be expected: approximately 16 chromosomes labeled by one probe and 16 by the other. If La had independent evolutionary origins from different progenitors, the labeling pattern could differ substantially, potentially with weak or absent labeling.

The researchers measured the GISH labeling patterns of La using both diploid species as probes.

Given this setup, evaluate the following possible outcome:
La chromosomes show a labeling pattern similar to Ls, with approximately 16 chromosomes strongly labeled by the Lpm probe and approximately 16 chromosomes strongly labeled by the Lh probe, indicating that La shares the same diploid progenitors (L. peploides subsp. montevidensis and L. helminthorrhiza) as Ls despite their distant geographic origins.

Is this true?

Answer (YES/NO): NO